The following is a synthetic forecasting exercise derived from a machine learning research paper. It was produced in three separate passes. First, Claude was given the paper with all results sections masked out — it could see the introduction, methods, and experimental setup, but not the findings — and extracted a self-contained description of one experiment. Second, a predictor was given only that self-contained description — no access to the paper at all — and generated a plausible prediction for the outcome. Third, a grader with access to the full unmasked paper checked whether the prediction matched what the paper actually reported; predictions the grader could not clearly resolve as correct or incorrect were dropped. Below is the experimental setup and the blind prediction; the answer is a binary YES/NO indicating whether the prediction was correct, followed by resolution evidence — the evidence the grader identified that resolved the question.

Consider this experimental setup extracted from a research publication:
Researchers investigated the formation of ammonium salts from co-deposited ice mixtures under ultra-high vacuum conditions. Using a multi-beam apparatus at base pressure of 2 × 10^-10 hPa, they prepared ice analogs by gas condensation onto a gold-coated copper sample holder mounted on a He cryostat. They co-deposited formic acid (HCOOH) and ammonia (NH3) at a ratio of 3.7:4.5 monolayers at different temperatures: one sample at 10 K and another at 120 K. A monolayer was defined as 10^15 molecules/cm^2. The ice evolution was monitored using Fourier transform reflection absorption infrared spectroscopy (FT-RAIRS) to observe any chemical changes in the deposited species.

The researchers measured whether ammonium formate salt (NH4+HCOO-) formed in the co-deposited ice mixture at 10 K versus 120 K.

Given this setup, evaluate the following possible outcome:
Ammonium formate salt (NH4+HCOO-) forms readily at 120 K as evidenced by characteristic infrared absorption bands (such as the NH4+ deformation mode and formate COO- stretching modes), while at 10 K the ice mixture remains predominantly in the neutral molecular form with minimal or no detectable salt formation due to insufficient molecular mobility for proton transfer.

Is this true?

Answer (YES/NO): NO